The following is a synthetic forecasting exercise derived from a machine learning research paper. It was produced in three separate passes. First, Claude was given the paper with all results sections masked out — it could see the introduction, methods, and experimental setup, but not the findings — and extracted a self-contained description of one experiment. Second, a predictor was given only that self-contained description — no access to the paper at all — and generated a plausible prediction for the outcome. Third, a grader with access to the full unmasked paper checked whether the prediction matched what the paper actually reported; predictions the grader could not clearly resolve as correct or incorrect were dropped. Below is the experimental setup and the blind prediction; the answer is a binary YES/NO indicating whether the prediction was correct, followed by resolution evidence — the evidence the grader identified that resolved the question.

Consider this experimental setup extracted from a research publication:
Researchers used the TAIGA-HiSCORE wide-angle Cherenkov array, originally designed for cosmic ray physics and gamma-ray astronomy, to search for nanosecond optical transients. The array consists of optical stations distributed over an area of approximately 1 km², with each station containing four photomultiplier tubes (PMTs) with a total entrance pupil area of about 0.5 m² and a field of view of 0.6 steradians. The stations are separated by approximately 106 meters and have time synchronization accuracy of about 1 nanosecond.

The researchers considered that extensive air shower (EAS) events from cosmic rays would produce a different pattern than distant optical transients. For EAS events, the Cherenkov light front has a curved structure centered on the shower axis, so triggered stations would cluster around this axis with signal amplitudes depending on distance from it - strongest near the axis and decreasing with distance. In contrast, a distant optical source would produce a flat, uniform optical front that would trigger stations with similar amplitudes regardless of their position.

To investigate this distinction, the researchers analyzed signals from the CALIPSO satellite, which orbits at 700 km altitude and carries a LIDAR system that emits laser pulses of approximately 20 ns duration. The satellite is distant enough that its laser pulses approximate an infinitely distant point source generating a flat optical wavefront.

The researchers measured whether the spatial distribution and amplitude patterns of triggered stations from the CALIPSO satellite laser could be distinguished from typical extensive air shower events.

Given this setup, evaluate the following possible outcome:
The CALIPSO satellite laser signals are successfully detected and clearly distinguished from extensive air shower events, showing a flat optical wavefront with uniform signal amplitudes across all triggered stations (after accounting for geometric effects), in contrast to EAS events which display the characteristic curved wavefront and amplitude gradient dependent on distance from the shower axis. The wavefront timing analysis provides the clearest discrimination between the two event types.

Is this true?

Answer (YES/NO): NO